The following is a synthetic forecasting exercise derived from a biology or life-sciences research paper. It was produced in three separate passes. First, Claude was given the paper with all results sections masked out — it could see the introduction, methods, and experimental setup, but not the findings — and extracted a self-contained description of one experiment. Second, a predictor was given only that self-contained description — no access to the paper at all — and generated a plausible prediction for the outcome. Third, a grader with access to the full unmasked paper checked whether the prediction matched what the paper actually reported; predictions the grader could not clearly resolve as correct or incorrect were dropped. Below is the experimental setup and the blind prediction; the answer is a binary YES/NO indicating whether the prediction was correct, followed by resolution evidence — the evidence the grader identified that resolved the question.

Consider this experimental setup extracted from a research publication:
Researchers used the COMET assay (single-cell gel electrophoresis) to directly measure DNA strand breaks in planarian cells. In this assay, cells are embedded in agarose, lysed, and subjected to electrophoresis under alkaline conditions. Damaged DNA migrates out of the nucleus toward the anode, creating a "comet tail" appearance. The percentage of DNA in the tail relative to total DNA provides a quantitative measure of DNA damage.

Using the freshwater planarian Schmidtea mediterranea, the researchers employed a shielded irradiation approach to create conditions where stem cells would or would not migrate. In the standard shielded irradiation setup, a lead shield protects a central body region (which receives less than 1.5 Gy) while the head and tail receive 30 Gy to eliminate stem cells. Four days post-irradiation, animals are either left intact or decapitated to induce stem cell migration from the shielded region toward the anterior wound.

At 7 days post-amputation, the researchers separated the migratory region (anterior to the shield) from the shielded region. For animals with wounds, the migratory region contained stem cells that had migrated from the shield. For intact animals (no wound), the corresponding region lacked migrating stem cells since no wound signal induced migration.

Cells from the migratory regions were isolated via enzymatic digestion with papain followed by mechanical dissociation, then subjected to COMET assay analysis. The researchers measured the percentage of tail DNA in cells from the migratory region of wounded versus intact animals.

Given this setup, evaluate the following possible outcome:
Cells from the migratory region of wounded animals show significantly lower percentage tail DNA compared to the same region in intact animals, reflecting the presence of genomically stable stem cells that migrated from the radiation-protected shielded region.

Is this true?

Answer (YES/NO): NO